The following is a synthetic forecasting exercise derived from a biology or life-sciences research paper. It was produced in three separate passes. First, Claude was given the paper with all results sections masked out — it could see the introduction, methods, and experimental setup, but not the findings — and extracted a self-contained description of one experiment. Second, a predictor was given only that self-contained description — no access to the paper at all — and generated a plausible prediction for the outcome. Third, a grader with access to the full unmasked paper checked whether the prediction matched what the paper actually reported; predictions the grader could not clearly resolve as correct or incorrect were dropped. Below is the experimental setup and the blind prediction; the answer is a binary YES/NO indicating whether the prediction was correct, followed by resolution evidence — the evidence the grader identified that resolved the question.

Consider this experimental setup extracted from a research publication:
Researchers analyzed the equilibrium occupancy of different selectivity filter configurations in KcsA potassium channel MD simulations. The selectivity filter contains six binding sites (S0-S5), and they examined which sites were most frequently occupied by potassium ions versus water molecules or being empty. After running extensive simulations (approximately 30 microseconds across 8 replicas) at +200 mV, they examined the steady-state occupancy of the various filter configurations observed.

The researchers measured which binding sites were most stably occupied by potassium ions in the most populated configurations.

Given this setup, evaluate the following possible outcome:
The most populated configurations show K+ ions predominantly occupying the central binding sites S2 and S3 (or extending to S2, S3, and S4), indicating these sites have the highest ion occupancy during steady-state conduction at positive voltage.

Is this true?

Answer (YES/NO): YES